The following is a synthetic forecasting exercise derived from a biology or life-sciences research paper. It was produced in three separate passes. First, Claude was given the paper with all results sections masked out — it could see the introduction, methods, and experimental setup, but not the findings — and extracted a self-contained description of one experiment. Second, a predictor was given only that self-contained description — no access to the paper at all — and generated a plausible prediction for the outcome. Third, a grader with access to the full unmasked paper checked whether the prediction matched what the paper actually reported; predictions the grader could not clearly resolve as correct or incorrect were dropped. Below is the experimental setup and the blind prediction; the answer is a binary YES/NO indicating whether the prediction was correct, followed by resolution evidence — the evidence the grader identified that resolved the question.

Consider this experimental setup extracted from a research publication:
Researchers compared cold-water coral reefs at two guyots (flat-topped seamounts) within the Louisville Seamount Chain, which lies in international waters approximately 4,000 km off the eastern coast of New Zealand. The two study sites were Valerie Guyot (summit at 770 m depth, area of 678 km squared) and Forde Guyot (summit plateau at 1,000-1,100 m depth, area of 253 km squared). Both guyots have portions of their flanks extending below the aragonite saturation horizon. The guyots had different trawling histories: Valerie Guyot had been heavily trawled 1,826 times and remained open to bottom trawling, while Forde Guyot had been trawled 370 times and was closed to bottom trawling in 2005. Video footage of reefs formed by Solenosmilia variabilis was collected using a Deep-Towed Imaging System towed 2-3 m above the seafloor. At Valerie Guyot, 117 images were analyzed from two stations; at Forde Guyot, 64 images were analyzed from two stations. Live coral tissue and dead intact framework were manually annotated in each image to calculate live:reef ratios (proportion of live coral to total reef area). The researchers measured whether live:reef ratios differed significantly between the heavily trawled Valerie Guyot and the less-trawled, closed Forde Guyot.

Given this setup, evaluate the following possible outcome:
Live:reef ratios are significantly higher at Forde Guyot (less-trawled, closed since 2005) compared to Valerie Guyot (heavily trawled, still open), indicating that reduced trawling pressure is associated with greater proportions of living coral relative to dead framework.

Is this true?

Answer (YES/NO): NO